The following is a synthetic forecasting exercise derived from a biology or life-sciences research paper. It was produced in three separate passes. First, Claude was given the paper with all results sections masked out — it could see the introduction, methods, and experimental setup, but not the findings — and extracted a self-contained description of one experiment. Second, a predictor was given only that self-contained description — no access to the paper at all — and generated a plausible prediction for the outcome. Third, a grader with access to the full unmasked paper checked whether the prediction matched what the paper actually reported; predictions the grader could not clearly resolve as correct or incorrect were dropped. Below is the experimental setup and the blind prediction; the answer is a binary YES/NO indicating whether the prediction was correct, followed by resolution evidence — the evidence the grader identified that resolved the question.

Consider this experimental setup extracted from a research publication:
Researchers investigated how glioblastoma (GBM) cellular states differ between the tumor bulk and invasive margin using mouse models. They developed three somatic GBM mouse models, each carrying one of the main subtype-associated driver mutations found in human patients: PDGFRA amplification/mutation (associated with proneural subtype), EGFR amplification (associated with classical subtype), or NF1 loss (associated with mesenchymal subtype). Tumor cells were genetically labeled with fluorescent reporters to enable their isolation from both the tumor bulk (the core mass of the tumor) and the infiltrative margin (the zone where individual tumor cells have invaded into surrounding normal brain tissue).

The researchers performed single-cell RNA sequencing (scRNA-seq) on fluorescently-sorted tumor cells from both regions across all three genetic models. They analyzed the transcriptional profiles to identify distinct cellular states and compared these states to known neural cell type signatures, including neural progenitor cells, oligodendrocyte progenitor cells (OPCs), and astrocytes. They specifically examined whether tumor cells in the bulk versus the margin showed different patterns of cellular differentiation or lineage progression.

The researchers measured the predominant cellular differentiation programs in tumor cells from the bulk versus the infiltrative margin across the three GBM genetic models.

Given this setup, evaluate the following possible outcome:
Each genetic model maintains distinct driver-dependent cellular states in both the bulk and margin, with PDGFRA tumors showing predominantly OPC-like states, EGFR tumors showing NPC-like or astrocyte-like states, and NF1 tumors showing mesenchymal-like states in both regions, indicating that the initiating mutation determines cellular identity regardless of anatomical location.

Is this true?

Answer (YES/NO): NO